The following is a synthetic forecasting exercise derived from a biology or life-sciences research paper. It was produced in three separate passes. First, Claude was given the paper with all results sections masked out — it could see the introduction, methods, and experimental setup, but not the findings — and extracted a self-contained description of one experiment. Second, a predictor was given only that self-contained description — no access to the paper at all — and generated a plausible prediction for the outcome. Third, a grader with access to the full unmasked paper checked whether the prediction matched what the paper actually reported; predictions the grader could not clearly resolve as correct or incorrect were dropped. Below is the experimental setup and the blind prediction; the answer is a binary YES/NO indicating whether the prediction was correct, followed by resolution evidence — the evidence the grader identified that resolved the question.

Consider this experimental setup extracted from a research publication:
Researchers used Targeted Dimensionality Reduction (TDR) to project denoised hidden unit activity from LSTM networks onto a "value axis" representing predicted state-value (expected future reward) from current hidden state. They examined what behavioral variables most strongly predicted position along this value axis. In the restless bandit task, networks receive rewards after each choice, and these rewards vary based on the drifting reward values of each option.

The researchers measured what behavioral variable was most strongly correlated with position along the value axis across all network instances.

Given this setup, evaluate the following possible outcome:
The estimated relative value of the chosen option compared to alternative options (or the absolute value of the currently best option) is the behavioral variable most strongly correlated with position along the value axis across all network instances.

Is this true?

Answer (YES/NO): NO